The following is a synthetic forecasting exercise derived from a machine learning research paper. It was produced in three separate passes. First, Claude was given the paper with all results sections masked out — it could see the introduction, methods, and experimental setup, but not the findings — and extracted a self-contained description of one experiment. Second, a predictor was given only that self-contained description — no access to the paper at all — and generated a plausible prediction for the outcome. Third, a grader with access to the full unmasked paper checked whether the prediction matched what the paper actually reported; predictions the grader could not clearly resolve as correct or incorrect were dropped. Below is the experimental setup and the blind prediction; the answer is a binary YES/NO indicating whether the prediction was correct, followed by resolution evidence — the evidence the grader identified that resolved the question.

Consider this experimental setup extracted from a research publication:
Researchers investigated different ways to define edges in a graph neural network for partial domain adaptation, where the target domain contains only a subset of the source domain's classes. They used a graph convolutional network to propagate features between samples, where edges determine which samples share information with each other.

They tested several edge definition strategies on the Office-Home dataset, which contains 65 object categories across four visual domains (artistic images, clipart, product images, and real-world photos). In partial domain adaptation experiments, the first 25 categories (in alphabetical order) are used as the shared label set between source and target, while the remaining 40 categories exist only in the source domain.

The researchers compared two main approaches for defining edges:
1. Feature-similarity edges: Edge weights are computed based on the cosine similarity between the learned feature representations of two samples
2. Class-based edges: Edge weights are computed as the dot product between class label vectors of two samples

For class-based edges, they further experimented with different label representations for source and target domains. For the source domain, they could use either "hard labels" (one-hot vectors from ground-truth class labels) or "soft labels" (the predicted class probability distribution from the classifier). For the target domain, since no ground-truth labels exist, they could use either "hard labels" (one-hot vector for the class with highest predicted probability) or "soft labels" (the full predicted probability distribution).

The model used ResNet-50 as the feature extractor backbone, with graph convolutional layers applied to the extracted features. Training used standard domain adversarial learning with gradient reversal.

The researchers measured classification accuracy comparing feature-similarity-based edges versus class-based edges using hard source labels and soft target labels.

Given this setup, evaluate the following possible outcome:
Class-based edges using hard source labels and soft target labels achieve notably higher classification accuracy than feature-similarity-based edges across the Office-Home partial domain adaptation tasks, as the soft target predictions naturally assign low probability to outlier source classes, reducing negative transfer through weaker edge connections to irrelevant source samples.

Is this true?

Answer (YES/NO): YES